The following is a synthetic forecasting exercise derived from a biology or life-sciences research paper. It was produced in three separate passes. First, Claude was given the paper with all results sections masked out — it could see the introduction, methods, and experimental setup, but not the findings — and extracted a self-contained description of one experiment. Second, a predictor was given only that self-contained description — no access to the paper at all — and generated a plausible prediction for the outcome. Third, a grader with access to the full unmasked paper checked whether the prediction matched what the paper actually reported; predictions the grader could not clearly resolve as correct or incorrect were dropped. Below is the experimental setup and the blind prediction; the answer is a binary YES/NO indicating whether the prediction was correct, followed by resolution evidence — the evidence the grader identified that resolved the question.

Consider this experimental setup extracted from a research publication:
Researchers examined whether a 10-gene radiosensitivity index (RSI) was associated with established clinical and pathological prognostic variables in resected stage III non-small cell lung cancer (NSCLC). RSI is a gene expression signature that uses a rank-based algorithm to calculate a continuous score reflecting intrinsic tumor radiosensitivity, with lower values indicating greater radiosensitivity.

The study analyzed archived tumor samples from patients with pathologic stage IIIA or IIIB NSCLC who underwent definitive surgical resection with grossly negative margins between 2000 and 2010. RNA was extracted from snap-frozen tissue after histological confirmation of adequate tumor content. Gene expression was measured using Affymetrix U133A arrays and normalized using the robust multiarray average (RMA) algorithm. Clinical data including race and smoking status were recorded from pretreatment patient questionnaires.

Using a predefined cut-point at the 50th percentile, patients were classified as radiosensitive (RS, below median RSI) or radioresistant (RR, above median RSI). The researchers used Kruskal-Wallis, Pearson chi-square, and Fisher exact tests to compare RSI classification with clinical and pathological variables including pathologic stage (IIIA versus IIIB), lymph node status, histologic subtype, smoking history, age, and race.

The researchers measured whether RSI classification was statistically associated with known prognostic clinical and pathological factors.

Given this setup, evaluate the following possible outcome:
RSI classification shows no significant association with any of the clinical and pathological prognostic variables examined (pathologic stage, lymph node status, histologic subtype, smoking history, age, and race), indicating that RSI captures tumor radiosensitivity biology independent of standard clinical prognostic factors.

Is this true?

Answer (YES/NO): YES